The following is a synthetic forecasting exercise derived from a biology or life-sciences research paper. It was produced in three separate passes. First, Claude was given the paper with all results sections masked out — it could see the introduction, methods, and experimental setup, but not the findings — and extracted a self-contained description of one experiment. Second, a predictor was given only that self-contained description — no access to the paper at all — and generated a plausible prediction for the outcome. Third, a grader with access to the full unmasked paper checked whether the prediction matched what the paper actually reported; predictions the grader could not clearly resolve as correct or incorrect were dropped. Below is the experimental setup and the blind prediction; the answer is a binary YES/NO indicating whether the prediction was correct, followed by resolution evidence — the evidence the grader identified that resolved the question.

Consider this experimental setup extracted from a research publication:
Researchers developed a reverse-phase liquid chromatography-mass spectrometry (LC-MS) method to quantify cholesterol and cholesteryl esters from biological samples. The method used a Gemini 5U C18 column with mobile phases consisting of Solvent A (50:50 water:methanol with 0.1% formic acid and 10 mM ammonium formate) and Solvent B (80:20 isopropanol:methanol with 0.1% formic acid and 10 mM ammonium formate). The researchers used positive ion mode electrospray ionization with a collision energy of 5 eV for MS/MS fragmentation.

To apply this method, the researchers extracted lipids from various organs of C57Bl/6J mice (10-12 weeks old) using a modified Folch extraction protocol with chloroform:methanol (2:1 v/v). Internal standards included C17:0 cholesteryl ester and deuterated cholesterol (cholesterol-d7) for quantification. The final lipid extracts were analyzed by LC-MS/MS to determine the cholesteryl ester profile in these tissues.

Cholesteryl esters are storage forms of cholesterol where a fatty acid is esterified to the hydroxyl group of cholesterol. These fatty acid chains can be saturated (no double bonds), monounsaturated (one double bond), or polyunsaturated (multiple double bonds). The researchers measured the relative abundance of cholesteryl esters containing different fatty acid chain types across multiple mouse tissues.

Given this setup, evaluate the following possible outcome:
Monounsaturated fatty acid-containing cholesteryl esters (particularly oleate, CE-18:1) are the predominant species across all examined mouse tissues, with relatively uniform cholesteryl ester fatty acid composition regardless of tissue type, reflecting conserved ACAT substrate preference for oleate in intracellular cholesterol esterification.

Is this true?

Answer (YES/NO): NO